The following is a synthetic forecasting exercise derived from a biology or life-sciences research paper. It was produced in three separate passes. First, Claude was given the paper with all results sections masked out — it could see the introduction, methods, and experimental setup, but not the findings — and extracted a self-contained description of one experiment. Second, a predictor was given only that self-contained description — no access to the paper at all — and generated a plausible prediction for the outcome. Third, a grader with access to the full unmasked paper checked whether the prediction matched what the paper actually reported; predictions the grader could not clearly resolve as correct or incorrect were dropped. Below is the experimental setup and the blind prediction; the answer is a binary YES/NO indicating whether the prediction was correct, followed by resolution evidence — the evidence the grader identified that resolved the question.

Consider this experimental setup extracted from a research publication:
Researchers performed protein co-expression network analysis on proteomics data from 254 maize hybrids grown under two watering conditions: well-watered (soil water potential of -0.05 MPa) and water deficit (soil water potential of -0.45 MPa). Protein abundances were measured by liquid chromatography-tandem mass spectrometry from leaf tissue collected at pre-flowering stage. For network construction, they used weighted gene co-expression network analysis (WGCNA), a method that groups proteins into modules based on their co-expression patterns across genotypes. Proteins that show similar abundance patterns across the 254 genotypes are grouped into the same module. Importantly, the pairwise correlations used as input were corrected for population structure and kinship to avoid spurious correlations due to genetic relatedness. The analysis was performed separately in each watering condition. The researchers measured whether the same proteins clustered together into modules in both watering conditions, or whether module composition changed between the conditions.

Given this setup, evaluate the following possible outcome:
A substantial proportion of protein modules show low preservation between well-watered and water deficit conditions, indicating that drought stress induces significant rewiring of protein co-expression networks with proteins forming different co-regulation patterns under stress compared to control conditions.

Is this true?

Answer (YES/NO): NO